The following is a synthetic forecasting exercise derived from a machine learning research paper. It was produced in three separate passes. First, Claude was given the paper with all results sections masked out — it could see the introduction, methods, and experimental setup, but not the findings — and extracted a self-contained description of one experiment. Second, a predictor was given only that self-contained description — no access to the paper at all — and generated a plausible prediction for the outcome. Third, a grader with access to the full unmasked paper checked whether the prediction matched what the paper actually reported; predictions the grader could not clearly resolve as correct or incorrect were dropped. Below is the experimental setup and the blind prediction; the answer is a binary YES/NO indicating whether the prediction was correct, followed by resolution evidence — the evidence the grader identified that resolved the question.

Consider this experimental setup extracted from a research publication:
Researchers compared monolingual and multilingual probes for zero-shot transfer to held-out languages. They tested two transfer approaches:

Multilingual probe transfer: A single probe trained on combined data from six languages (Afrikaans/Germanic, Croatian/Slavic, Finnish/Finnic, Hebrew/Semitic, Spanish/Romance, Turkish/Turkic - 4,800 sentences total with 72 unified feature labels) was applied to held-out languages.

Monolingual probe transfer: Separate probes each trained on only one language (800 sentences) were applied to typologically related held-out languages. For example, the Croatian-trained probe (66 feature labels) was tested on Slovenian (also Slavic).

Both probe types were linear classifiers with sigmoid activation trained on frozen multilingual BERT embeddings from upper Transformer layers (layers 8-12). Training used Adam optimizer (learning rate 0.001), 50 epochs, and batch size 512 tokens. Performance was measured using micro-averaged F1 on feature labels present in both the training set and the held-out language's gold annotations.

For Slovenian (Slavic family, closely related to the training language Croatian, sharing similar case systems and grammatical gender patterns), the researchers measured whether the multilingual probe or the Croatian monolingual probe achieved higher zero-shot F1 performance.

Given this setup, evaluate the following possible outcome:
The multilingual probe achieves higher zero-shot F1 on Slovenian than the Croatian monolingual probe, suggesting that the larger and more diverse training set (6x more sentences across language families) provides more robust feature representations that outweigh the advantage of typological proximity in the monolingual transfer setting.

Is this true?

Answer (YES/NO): NO